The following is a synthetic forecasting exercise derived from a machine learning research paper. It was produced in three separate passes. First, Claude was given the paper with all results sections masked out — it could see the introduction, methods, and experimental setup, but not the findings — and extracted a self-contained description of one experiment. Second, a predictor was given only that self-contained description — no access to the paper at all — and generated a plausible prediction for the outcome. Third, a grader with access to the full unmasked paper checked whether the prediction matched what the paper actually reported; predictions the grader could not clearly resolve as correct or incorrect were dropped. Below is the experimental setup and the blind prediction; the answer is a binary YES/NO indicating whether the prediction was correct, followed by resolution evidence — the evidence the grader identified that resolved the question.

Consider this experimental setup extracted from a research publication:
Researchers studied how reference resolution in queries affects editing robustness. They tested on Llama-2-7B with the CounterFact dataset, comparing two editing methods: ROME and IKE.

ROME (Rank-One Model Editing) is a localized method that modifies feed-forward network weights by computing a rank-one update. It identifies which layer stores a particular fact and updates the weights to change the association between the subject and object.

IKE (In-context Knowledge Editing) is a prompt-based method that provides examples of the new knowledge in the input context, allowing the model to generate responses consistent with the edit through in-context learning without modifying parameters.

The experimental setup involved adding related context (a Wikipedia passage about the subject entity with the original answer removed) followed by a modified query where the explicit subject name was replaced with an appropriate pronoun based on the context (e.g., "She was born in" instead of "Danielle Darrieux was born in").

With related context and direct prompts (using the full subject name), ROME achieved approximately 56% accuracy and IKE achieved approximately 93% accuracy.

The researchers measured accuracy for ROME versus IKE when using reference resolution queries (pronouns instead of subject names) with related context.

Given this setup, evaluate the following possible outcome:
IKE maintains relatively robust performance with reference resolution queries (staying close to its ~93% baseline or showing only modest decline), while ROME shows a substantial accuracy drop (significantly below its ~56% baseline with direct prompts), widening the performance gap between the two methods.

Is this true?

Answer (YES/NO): YES